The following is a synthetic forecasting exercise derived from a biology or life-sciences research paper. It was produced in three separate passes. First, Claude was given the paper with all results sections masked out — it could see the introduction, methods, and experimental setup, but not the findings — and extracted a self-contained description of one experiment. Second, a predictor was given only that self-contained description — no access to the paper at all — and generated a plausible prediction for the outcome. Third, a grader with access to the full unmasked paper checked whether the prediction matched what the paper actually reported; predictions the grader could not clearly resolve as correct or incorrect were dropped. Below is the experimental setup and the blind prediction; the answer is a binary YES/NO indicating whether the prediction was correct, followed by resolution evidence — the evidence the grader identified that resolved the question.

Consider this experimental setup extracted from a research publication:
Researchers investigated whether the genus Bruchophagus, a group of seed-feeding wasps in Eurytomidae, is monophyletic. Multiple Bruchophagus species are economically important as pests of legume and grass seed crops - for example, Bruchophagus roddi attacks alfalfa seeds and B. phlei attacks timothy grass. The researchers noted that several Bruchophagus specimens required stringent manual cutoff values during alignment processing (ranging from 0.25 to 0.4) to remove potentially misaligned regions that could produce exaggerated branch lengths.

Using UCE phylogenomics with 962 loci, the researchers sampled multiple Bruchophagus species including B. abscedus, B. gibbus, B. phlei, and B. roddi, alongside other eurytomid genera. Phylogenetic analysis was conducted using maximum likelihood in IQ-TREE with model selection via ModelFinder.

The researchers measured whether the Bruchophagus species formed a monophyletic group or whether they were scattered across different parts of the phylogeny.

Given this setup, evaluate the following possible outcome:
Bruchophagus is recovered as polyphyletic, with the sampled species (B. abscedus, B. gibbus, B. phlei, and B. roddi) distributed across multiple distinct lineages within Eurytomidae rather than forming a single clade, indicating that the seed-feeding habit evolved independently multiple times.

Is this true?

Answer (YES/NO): NO